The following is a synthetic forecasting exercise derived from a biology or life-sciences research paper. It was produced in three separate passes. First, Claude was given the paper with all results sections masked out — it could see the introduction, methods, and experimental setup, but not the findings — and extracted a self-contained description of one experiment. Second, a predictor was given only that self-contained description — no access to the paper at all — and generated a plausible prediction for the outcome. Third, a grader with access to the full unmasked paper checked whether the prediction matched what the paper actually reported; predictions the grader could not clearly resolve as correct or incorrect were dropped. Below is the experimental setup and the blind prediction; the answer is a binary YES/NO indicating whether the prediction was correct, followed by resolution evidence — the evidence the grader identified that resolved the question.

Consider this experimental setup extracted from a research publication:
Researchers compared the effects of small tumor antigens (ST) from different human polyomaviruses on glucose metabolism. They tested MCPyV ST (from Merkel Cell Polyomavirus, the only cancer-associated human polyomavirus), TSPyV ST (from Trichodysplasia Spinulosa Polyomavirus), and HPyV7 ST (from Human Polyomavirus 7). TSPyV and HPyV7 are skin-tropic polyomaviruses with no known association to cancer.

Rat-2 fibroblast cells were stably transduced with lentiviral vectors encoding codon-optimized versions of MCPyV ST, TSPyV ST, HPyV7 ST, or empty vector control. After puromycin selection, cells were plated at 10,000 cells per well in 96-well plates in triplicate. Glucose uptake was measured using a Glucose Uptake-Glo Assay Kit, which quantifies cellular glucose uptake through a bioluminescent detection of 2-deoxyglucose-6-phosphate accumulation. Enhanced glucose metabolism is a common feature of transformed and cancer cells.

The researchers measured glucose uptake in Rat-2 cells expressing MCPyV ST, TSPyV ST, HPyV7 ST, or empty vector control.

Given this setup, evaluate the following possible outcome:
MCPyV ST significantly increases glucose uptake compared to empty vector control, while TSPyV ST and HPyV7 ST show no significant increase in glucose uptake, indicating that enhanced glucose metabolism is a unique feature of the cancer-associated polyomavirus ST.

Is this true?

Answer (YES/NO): YES